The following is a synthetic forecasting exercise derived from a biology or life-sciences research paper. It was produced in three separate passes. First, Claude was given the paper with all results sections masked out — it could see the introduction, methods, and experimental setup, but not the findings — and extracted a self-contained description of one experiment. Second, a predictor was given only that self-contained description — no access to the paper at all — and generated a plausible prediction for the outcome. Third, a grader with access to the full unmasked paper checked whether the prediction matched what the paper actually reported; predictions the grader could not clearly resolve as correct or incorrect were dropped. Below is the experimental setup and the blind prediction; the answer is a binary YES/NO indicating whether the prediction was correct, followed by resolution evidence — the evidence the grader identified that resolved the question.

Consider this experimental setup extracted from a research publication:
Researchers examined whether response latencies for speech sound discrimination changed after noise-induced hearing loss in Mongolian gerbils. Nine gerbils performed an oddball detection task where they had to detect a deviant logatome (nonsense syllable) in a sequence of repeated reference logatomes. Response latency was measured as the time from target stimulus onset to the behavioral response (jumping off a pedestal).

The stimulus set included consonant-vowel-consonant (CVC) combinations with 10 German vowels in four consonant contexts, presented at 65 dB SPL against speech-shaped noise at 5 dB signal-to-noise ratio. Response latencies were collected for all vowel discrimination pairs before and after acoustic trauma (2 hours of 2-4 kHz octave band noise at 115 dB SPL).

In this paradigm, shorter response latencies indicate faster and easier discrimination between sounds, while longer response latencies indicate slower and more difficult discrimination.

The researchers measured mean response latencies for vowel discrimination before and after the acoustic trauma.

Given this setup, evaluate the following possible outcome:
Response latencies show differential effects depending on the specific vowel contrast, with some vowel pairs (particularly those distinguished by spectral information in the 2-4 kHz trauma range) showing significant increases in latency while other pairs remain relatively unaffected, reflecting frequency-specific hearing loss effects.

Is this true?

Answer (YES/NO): NO